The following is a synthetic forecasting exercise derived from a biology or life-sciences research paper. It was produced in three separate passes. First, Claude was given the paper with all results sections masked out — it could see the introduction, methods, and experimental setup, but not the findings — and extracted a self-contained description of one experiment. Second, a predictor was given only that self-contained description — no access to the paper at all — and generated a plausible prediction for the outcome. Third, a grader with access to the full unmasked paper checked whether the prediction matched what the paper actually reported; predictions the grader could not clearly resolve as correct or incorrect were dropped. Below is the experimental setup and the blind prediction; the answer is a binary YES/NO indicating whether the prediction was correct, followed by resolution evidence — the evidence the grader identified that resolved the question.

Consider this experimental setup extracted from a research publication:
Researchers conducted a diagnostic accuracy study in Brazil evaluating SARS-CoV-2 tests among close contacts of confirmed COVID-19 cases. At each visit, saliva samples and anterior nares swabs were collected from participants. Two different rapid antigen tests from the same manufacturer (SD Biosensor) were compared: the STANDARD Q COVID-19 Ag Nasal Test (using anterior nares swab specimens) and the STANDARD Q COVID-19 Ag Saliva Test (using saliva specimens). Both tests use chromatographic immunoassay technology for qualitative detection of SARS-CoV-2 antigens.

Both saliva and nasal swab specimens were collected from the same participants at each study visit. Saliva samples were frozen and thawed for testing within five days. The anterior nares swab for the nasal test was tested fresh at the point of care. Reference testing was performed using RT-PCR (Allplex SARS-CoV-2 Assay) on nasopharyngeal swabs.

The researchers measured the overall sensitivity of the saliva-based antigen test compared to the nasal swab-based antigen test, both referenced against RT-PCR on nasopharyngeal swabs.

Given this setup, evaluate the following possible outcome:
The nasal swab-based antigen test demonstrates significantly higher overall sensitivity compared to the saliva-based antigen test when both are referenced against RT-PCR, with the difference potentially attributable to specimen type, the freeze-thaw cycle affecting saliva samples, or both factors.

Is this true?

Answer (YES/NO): YES